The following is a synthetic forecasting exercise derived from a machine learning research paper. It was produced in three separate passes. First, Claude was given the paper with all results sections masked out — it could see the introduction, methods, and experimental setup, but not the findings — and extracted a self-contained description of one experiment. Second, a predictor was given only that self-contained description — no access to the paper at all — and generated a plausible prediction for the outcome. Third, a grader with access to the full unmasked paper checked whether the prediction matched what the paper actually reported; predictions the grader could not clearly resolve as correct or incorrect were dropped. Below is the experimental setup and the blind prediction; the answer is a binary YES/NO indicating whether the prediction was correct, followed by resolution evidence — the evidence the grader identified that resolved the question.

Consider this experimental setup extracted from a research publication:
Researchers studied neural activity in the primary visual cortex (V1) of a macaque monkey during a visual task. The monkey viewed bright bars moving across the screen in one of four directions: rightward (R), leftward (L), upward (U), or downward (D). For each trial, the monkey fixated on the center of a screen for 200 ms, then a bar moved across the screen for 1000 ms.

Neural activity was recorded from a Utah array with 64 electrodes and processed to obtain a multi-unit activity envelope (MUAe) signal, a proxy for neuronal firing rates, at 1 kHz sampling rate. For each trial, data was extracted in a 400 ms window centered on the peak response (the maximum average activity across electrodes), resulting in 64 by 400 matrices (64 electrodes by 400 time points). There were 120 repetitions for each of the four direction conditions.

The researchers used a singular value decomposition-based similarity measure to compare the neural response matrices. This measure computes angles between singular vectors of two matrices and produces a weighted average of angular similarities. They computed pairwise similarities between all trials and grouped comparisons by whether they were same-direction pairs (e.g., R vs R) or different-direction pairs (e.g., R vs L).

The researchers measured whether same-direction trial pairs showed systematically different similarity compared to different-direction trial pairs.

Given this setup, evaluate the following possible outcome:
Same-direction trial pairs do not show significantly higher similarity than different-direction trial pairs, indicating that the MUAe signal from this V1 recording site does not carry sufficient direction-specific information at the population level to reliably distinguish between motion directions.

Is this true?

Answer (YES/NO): NO